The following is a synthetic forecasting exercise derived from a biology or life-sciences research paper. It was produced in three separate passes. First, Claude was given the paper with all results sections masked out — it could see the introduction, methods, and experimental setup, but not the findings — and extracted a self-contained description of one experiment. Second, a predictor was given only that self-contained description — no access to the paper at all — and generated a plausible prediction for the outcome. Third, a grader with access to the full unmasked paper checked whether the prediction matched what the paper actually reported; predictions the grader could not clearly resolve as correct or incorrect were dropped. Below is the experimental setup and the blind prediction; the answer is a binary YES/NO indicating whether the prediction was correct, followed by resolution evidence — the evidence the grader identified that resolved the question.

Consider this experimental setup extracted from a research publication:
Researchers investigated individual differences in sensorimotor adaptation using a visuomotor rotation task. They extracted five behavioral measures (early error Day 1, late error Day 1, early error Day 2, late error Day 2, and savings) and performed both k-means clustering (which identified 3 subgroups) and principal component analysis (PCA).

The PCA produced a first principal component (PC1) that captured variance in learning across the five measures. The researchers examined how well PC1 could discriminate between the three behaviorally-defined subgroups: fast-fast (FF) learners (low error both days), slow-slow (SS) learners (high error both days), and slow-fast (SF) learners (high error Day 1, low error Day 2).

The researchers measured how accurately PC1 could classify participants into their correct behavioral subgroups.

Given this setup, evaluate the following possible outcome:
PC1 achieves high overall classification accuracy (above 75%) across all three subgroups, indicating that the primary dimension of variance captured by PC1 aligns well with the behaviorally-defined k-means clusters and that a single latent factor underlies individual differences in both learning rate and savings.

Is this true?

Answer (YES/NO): YES